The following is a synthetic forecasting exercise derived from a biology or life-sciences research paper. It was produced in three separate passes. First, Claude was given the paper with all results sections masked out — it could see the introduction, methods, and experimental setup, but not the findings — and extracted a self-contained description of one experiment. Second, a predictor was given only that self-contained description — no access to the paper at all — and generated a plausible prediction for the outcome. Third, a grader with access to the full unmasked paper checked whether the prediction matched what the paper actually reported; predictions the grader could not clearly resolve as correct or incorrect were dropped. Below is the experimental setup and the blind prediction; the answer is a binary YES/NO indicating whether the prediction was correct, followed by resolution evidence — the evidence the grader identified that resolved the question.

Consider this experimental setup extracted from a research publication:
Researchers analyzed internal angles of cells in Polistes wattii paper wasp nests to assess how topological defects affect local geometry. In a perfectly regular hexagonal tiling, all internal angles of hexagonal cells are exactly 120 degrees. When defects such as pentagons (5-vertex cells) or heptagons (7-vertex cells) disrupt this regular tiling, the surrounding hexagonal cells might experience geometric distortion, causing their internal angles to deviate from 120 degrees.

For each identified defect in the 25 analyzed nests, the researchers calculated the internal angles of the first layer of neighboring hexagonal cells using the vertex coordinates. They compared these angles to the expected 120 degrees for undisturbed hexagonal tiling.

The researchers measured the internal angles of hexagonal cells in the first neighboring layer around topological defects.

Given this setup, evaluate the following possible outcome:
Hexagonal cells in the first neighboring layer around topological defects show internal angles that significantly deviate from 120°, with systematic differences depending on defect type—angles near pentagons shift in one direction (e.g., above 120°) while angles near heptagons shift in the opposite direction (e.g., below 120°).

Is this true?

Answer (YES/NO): NO